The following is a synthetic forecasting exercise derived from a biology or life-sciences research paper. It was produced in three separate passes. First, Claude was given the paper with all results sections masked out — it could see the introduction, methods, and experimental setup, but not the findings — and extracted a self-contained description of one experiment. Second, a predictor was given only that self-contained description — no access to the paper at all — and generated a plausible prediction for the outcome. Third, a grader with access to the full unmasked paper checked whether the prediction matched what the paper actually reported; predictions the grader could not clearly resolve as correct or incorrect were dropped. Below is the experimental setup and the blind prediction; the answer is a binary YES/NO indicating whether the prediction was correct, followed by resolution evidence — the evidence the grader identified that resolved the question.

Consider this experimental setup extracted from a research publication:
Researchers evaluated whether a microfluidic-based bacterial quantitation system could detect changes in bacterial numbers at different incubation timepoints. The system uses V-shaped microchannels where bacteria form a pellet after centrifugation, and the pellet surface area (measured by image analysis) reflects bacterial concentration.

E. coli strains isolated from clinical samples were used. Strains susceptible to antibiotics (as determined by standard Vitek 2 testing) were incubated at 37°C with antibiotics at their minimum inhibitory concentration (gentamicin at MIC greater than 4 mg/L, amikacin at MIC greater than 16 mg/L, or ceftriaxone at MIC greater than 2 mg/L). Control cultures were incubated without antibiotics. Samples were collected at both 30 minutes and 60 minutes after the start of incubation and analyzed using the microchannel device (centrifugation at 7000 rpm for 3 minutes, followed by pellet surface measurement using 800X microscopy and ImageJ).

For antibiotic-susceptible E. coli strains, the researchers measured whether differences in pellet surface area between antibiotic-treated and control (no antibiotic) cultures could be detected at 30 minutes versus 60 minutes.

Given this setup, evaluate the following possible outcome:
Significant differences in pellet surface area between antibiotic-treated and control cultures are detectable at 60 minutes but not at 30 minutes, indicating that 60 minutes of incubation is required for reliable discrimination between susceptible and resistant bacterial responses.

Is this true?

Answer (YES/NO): NO